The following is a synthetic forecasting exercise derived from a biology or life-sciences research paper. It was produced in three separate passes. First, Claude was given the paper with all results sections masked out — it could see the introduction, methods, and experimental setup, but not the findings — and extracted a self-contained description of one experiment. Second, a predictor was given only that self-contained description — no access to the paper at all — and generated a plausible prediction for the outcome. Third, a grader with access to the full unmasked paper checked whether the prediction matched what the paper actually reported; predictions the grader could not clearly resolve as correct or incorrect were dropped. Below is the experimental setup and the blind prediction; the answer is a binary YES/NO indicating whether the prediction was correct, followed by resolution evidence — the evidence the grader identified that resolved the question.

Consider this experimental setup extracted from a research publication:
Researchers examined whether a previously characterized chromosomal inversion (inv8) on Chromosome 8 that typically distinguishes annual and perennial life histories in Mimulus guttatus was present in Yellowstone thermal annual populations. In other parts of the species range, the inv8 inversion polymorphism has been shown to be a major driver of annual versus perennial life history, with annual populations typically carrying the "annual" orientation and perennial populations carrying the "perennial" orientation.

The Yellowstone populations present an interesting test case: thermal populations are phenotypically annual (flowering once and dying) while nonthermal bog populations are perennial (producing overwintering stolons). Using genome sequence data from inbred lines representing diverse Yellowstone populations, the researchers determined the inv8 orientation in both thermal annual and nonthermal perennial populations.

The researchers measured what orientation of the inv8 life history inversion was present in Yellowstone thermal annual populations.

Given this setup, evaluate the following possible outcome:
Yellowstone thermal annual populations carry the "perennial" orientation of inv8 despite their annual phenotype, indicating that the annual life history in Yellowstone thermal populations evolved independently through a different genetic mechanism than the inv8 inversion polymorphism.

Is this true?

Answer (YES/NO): YES